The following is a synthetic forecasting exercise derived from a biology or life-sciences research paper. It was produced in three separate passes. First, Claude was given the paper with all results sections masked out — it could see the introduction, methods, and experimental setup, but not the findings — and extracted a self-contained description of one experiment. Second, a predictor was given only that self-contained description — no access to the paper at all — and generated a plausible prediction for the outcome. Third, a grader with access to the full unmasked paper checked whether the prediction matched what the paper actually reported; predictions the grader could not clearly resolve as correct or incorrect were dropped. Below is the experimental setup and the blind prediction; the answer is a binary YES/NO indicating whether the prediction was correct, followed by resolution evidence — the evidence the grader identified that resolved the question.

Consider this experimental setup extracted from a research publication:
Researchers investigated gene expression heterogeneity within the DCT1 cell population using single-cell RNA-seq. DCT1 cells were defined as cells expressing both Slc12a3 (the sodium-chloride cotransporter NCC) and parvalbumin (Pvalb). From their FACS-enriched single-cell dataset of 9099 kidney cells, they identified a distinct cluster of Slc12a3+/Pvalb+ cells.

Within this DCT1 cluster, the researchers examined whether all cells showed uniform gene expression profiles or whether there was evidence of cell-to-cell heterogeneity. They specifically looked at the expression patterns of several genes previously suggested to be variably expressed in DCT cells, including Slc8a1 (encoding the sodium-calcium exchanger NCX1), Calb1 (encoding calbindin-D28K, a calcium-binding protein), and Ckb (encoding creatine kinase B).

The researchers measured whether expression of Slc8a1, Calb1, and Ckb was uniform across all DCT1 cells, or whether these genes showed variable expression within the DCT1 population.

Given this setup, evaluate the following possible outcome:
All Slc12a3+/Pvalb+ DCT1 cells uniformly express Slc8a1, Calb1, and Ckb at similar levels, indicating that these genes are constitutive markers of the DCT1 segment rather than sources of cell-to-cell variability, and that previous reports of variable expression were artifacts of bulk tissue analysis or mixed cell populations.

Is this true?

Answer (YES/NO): NO